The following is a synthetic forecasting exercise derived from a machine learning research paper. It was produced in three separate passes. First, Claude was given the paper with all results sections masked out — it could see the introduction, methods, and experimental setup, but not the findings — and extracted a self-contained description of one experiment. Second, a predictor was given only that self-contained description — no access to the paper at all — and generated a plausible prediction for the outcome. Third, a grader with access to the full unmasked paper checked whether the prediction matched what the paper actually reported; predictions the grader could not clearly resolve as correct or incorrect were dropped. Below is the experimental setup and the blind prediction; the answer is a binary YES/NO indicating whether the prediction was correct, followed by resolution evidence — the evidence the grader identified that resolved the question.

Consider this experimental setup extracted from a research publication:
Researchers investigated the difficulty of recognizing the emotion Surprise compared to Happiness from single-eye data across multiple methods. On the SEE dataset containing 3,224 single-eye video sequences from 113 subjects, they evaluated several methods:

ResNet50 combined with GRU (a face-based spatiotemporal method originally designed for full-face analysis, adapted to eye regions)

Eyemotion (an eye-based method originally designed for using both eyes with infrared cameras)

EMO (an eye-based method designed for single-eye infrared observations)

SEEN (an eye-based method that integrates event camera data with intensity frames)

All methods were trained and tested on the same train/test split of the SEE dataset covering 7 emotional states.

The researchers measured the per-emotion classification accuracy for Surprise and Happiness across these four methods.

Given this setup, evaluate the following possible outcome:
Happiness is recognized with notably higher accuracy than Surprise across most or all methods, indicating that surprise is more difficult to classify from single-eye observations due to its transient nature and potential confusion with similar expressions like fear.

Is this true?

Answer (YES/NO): YES